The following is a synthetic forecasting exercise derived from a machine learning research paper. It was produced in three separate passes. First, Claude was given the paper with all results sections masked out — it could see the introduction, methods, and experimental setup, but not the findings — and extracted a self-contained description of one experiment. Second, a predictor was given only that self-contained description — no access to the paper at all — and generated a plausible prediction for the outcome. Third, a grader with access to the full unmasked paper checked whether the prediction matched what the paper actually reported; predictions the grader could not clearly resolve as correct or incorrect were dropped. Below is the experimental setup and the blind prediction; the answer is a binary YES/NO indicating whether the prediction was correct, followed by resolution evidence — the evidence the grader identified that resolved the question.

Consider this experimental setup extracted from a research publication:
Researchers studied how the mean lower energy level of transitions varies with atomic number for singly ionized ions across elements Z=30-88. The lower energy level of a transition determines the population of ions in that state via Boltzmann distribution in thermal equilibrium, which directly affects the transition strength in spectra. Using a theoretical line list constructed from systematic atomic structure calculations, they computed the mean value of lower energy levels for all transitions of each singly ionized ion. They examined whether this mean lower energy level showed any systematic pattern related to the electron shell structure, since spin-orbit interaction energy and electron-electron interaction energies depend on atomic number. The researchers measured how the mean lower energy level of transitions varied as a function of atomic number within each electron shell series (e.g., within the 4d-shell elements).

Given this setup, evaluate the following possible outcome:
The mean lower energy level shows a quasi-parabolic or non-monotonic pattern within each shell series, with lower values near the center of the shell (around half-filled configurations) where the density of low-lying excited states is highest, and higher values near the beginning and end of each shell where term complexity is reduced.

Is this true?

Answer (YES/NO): NO